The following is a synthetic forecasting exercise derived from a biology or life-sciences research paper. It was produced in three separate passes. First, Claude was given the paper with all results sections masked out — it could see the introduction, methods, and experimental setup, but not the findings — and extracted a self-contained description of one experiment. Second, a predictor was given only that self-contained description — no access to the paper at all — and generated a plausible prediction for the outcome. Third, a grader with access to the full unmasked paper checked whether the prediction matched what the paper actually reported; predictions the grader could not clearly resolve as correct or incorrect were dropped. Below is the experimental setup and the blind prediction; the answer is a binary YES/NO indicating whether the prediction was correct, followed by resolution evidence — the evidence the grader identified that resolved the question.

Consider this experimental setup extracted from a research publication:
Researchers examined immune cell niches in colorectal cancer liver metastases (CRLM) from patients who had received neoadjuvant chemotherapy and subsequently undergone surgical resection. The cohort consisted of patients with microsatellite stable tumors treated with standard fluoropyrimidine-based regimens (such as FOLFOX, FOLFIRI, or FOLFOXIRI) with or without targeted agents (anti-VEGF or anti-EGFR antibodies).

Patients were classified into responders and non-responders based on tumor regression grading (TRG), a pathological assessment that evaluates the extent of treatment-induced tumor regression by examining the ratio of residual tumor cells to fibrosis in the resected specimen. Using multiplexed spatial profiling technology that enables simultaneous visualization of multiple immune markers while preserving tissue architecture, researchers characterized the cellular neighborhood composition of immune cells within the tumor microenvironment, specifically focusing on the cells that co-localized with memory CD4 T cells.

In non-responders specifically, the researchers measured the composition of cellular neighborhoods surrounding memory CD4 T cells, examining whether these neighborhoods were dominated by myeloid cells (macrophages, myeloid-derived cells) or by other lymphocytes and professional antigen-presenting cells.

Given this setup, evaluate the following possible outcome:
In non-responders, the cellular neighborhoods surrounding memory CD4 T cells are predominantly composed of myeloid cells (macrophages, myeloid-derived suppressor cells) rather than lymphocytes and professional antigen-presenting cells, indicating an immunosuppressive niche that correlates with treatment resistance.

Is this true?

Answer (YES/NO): NO